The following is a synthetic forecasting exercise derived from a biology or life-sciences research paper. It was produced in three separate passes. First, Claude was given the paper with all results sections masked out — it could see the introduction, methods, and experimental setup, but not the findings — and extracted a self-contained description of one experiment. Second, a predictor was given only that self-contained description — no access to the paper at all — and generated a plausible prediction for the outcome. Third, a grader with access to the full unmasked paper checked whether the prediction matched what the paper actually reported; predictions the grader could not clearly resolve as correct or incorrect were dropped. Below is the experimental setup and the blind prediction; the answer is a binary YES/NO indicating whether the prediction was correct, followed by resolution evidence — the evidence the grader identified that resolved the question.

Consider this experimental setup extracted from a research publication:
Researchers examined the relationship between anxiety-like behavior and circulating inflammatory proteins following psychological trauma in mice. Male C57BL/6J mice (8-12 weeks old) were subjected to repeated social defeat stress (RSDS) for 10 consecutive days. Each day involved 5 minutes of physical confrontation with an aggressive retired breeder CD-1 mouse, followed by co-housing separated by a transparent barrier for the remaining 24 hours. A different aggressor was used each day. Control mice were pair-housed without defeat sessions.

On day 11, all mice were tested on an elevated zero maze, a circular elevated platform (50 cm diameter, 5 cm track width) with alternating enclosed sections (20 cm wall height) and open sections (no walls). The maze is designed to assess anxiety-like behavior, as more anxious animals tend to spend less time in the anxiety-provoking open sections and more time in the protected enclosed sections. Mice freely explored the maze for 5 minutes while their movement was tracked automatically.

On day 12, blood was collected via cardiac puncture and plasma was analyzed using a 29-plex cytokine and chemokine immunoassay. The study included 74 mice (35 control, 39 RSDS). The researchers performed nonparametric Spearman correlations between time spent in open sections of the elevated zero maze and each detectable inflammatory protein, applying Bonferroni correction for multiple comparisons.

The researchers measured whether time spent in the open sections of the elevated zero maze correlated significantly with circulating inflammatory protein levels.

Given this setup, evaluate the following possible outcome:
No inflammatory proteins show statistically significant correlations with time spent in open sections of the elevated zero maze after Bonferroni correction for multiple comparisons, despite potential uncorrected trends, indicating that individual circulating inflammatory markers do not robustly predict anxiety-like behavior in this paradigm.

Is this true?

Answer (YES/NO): NO